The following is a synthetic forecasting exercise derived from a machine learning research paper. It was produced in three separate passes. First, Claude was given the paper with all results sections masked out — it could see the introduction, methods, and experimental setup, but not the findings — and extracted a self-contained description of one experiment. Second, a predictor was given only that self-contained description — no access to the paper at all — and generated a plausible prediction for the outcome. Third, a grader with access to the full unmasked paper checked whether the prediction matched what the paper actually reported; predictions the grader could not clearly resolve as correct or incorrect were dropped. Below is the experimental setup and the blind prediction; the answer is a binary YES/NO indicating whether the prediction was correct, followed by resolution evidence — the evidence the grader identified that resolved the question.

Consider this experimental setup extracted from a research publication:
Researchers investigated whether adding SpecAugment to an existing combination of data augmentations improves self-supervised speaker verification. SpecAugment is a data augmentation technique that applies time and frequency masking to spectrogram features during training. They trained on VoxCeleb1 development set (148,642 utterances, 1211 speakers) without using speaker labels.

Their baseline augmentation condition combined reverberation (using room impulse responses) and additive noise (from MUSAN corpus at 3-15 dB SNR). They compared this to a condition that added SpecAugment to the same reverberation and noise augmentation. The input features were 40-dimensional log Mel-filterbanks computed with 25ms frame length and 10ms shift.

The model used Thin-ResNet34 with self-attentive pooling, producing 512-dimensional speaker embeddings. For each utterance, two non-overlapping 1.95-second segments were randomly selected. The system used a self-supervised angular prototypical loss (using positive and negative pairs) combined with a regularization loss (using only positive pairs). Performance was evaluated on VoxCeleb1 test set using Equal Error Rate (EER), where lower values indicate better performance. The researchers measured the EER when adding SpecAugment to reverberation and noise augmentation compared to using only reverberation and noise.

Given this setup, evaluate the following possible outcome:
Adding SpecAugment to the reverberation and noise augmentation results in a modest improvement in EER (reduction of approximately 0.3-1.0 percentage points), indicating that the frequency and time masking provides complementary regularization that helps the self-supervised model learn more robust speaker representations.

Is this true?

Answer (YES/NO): NO